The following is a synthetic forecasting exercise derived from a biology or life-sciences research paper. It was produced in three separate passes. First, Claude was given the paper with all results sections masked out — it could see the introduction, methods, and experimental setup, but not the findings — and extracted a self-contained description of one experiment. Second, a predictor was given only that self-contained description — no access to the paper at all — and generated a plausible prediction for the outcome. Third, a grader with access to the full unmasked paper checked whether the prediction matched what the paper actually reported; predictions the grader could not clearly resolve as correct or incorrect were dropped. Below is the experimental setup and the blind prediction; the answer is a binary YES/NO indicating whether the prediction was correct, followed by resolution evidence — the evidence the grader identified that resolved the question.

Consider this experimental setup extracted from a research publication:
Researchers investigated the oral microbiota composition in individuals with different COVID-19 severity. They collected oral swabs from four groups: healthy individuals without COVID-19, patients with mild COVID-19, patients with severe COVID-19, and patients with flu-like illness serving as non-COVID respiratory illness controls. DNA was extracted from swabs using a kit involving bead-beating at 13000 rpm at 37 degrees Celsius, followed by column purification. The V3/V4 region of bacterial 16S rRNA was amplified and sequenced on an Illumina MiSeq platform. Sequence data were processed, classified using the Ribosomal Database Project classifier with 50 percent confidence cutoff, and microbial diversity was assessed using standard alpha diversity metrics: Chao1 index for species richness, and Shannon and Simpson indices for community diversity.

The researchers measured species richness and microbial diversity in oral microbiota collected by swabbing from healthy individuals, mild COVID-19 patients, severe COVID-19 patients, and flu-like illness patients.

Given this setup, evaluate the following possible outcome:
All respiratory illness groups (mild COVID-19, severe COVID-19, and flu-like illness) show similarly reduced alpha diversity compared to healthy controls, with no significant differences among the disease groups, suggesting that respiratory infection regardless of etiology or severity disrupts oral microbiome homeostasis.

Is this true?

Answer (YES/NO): NO